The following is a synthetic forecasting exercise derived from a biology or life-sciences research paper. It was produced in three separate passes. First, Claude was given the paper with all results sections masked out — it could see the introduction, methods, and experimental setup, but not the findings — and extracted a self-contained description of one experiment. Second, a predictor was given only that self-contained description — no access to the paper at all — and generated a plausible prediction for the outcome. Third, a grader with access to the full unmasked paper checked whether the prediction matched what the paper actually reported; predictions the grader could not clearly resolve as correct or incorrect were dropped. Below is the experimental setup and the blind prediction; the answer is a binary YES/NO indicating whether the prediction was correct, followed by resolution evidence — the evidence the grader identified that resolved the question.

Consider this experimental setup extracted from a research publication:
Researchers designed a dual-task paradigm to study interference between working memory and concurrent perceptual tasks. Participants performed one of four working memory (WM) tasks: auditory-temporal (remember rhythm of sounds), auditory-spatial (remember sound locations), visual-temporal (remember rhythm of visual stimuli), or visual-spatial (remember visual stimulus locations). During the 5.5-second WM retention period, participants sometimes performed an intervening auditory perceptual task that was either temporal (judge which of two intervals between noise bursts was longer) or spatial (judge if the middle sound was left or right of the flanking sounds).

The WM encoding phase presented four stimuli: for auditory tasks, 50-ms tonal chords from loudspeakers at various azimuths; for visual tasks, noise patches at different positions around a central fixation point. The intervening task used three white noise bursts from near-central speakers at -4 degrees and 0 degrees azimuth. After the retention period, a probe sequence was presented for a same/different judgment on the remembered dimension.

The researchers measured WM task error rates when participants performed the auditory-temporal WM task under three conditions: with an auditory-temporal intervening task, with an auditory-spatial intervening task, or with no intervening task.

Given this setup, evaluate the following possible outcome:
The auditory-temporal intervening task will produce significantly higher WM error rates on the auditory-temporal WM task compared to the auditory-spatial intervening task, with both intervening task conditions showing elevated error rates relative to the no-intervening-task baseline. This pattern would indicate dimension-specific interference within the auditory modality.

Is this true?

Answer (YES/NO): NO